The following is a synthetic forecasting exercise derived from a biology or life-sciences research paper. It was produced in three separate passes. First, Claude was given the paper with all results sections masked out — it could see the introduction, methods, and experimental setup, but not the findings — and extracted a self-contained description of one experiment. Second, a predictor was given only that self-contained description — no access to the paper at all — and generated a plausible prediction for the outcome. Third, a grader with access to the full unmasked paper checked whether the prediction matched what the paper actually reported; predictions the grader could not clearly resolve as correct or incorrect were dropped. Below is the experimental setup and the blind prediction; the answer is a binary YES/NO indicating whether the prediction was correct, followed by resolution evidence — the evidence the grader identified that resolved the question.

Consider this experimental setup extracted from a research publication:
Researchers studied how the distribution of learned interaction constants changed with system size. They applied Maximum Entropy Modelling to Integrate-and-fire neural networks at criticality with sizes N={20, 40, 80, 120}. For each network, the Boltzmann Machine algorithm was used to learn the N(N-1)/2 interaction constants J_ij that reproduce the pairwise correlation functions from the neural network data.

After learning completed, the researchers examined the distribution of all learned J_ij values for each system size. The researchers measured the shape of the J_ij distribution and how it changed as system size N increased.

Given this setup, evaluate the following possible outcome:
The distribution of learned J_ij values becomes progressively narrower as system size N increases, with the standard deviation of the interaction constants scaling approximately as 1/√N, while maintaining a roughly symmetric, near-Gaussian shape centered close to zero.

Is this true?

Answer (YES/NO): NO